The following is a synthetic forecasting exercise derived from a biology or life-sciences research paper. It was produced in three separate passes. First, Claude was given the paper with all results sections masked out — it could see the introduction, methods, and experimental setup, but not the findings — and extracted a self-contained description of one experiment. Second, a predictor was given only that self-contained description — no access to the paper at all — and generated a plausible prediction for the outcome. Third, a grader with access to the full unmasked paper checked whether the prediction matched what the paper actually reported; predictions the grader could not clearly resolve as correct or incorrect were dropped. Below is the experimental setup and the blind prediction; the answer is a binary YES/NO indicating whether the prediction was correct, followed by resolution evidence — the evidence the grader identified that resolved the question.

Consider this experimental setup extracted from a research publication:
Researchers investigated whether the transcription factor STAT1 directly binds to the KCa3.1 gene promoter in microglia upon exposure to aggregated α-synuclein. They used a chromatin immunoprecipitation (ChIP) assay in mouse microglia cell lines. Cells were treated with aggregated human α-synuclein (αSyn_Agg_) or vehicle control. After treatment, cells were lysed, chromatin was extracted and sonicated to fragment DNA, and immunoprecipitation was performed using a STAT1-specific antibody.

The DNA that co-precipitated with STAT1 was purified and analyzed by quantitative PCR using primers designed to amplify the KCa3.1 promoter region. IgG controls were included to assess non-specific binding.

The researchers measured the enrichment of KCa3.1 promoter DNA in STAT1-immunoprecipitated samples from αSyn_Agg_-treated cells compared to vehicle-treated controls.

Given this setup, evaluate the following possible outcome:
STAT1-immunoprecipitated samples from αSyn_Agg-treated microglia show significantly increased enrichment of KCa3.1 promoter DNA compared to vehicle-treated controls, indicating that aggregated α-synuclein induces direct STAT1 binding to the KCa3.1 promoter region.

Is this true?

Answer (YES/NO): YES